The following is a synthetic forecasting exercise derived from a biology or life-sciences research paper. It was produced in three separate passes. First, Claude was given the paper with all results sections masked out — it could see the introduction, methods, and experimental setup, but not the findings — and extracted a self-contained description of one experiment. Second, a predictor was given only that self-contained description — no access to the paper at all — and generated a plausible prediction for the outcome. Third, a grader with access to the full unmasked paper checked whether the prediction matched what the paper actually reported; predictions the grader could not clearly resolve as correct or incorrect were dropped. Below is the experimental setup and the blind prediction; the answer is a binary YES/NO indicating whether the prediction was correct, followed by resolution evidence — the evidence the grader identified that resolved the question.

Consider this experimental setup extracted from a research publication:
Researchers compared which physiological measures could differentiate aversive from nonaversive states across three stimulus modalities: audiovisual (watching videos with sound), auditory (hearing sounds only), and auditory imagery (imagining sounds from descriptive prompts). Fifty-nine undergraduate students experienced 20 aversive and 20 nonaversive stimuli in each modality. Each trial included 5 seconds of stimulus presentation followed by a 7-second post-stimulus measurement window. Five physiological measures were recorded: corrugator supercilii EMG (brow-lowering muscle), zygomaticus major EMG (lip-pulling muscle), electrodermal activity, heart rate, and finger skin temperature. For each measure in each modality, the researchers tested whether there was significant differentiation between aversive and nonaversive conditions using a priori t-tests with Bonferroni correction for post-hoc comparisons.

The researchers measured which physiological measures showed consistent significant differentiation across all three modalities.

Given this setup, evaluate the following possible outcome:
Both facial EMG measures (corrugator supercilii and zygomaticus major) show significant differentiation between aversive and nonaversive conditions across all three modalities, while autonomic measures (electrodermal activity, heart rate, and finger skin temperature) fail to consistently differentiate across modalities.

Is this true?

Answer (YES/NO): NO